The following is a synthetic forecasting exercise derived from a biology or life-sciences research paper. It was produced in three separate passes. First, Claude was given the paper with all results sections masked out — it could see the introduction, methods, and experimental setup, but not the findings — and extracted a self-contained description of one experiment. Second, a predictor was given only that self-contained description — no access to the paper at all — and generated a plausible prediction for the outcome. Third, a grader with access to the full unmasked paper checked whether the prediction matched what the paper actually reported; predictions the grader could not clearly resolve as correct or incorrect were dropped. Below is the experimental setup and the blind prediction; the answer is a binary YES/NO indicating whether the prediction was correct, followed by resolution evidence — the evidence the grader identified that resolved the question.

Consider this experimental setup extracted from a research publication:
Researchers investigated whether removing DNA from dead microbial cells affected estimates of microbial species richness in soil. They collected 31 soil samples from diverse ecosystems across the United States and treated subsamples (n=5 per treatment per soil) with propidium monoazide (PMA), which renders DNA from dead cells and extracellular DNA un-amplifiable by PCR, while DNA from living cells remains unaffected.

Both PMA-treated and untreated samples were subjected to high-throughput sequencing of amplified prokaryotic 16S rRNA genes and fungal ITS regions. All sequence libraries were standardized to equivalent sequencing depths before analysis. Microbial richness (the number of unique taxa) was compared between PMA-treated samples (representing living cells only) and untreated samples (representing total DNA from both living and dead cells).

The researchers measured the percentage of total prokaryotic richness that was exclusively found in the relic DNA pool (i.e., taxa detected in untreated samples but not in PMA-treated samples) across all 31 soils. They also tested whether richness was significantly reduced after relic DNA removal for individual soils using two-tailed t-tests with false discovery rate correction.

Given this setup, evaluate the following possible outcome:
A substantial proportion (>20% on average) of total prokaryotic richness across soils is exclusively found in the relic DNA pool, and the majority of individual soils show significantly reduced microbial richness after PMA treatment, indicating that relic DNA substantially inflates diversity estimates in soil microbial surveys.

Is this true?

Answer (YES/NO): NO